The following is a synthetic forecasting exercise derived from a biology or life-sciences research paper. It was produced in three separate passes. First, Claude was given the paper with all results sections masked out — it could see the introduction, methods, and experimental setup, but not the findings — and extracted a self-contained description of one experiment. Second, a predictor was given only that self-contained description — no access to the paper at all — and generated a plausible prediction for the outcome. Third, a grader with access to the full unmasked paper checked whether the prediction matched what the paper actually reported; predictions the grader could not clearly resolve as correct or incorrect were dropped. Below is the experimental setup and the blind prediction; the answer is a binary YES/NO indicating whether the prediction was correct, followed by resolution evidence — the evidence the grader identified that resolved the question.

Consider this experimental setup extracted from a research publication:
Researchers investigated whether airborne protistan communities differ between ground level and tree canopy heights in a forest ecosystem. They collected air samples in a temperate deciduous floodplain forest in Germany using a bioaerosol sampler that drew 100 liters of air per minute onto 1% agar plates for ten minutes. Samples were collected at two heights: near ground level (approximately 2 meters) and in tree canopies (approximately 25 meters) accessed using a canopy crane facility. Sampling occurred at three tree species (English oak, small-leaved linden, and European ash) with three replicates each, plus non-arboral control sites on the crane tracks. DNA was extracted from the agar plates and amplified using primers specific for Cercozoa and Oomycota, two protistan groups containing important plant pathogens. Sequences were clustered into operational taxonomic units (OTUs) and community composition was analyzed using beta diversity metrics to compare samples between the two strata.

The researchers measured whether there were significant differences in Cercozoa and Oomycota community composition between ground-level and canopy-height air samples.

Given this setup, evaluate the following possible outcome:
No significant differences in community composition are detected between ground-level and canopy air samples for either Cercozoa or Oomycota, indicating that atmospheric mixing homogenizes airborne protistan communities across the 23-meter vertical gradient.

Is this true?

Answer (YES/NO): YES